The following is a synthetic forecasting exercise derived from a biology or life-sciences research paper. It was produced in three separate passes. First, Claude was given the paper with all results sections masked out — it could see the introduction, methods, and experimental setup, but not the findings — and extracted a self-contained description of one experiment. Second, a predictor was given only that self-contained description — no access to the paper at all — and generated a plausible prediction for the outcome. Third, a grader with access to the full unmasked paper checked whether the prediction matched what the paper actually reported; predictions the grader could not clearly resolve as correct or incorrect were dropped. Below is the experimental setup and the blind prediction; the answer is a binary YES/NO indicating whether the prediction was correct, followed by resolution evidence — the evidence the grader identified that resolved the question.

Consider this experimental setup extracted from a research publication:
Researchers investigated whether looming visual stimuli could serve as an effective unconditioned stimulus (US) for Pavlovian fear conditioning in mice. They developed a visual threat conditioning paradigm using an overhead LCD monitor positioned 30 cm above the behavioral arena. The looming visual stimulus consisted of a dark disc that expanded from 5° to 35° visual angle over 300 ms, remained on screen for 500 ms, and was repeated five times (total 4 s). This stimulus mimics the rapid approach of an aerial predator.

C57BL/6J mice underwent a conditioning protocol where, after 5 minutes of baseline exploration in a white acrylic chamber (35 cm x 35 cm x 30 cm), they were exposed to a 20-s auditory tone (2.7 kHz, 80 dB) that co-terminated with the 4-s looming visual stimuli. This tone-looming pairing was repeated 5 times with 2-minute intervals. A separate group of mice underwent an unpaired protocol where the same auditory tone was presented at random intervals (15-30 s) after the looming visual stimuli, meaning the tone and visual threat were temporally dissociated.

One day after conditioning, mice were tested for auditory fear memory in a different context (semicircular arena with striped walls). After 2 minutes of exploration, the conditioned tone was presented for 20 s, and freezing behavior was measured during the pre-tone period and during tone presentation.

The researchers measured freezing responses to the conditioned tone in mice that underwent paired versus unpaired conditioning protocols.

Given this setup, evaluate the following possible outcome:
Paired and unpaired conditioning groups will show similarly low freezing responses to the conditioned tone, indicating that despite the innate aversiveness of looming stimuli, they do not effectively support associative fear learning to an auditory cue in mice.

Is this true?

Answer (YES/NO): NO